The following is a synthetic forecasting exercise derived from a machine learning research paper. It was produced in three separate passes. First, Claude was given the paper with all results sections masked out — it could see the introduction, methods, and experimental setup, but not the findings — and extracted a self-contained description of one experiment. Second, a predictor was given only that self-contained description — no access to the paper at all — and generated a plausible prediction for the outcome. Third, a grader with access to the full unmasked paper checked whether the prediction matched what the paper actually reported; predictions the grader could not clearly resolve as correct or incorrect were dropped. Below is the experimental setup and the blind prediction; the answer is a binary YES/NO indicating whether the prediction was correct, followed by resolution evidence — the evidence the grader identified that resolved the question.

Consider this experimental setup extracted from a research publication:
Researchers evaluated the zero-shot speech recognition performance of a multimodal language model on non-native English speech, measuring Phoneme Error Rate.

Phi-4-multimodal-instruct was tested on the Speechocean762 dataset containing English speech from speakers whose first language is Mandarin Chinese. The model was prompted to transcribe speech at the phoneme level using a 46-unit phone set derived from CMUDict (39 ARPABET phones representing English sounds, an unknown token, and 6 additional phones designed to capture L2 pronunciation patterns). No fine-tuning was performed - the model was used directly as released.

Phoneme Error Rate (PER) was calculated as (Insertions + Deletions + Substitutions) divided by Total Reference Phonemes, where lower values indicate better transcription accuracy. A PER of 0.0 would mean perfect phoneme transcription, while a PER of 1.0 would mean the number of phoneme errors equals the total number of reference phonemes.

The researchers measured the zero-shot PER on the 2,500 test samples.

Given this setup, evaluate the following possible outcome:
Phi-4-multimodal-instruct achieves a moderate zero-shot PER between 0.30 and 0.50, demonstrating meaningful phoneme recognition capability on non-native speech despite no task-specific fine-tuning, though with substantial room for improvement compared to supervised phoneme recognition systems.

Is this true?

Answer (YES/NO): NO